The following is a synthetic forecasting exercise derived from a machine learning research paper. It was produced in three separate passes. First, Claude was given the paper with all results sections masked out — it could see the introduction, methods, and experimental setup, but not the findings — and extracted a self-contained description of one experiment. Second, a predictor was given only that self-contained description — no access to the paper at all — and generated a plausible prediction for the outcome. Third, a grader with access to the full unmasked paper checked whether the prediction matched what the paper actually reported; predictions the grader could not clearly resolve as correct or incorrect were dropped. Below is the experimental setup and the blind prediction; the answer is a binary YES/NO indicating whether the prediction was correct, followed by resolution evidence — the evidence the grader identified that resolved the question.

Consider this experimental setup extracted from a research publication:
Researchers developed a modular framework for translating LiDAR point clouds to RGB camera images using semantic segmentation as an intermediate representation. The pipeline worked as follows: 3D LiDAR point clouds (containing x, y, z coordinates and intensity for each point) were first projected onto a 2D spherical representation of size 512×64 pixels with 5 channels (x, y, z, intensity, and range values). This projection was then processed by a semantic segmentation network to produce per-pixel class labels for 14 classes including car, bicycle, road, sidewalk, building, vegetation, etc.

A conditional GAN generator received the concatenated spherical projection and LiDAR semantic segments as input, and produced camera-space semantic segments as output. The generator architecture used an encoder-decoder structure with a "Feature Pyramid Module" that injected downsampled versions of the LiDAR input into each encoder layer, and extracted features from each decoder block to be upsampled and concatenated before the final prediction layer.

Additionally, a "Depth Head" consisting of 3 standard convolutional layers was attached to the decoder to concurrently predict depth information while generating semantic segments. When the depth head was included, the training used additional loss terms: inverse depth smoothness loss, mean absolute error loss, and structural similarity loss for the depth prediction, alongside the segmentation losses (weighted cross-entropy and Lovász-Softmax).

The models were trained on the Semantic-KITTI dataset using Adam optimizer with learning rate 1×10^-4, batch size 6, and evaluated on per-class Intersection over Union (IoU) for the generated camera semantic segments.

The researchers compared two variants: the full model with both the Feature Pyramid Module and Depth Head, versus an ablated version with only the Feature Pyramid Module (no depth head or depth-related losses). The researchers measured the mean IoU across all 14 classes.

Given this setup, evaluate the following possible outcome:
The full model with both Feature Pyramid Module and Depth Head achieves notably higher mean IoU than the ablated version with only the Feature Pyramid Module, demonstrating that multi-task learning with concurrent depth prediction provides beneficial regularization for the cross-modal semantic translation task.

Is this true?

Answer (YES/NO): YES